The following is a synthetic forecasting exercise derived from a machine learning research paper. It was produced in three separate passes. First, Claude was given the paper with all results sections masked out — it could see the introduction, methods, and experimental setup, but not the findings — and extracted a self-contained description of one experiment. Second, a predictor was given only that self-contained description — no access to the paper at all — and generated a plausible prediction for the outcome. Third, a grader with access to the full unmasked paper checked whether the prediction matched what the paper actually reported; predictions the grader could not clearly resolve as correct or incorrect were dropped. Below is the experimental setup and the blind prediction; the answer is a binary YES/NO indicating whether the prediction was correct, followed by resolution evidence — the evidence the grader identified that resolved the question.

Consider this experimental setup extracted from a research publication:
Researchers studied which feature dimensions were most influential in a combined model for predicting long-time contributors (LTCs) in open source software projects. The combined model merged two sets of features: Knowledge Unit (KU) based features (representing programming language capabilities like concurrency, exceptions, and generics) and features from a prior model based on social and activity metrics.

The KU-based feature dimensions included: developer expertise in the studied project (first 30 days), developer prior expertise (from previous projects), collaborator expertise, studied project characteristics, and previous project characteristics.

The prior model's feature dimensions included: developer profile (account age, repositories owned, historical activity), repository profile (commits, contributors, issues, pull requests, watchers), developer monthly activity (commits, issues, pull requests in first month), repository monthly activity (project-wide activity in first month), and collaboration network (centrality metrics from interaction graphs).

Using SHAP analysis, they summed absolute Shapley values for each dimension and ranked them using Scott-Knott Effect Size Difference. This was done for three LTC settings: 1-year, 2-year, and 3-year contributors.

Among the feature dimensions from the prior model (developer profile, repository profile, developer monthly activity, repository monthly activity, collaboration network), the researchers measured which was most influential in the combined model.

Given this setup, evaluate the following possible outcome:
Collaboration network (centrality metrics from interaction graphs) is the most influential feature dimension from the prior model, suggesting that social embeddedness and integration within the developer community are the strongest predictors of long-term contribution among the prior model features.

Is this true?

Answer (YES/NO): NO